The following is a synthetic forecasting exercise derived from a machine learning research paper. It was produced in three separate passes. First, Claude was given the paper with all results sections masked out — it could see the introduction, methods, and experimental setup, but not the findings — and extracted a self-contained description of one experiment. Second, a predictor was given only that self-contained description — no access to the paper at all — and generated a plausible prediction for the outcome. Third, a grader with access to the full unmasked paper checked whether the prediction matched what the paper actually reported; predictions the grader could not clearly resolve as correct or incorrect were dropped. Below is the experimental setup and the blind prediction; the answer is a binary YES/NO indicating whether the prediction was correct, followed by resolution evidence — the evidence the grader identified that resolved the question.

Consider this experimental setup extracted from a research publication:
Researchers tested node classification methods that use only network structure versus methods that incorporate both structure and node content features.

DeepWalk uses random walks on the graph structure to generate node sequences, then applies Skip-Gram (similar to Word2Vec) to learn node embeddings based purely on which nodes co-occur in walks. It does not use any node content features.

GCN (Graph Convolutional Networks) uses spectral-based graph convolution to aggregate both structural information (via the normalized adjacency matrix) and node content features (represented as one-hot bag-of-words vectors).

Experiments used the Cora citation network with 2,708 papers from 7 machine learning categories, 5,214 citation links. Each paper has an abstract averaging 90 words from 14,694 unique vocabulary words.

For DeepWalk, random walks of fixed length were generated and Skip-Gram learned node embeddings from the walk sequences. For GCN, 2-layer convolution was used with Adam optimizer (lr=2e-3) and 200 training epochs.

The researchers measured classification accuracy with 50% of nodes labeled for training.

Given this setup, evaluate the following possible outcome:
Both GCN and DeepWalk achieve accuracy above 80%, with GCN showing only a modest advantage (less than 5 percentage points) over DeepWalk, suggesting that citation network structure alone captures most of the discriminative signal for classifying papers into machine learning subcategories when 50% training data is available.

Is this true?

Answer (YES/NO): NO